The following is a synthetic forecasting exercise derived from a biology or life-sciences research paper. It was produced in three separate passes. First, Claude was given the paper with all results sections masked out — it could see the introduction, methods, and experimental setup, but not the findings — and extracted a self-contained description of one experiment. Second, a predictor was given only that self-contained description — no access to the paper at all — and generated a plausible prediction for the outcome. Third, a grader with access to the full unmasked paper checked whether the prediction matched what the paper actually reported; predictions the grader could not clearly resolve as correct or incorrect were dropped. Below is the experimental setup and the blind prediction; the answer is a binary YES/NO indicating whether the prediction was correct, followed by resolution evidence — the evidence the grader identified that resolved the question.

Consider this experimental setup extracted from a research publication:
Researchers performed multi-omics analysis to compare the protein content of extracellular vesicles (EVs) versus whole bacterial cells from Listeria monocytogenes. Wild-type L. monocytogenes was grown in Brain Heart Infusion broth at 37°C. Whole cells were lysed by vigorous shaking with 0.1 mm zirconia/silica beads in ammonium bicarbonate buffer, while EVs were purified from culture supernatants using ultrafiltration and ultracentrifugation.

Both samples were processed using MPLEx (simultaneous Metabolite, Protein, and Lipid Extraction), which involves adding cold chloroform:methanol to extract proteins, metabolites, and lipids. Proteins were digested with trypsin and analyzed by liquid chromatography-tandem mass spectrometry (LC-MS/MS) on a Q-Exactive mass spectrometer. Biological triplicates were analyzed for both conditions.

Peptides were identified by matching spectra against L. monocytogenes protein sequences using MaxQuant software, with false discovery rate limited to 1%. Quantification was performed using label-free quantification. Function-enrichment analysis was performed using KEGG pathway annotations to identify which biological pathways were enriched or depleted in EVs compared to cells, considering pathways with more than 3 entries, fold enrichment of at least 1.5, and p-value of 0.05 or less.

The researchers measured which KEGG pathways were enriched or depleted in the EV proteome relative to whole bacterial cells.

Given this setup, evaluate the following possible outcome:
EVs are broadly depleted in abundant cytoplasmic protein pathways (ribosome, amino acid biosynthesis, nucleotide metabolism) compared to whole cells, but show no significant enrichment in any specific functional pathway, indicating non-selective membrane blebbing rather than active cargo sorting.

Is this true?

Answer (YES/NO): NO